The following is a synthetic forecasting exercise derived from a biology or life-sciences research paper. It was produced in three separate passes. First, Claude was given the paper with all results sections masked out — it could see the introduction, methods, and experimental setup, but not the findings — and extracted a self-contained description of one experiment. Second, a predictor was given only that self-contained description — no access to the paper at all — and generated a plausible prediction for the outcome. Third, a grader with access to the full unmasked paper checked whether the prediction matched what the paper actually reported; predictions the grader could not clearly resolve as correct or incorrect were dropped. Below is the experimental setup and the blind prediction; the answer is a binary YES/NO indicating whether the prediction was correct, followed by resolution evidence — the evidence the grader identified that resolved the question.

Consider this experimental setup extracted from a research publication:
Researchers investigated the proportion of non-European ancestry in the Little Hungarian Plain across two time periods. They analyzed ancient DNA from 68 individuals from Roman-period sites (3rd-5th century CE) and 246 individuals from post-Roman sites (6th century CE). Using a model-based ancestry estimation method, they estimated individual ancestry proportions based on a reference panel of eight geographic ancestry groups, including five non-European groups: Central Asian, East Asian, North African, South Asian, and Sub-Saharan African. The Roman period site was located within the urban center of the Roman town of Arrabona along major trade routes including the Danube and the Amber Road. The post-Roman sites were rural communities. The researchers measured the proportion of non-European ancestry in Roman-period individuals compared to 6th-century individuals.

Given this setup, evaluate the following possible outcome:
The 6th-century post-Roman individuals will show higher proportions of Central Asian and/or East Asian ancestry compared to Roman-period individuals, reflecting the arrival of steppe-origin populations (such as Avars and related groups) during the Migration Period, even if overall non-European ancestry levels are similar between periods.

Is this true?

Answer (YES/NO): NO